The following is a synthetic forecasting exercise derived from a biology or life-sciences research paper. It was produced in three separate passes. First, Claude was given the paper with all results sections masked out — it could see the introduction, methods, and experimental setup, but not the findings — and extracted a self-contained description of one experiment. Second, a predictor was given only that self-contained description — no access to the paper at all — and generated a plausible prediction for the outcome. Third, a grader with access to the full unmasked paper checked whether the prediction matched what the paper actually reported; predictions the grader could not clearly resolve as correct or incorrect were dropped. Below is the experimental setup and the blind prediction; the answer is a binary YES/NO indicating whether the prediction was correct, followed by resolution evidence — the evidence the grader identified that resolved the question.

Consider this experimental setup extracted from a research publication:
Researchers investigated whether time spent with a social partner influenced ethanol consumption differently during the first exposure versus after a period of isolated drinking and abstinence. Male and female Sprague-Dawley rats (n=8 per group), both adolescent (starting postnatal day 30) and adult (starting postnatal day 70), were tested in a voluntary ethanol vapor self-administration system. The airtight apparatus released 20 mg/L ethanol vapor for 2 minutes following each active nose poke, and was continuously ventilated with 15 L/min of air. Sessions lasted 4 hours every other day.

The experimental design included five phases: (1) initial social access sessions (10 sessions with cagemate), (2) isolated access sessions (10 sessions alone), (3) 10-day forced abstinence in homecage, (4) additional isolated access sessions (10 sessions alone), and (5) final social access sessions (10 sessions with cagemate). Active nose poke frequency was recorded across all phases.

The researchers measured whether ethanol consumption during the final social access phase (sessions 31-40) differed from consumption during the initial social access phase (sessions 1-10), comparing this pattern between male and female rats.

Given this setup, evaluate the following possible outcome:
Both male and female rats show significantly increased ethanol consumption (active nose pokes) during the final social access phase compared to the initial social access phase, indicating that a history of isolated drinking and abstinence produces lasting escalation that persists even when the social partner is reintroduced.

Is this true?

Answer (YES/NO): NO